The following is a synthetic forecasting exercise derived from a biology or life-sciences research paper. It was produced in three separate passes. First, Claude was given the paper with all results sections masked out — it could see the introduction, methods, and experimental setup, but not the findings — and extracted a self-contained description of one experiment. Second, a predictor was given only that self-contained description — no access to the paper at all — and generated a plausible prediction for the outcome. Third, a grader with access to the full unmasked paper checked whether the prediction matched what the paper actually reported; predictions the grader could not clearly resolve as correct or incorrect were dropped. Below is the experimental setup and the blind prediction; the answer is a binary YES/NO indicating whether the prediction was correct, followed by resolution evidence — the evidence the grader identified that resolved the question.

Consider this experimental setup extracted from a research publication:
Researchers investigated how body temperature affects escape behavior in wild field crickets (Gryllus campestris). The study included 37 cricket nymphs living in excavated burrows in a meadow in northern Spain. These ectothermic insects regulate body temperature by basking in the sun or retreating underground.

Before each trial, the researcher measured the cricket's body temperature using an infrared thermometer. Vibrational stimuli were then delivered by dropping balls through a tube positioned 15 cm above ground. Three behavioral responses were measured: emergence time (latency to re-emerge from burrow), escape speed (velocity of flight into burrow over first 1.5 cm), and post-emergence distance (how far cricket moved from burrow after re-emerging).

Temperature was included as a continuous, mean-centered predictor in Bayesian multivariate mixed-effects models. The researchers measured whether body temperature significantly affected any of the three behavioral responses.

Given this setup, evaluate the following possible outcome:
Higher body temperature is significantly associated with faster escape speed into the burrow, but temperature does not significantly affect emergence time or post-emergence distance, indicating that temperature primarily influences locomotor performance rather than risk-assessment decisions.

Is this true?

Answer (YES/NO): NO